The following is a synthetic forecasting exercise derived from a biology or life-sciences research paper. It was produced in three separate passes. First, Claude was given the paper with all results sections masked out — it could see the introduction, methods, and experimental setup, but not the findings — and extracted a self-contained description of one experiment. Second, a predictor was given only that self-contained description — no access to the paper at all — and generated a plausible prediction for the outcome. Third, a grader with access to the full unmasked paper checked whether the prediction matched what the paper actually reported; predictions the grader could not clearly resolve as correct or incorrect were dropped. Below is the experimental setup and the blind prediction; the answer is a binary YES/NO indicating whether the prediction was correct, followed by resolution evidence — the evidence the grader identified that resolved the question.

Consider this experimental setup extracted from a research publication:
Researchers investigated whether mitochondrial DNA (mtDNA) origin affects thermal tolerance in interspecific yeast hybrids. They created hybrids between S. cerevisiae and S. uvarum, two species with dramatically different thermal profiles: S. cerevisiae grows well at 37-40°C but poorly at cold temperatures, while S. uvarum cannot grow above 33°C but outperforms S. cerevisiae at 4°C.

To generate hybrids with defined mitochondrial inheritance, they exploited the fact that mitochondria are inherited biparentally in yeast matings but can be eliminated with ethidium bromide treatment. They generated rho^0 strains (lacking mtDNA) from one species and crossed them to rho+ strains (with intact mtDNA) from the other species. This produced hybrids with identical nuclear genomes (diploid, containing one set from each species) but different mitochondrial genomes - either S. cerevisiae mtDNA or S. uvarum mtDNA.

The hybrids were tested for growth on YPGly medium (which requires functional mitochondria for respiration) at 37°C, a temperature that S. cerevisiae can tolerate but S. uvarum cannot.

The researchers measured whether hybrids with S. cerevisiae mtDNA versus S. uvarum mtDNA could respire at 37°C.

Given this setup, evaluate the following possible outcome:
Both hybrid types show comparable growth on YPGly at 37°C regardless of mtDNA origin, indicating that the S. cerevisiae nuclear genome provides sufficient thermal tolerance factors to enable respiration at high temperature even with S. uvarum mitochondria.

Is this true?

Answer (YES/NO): NO